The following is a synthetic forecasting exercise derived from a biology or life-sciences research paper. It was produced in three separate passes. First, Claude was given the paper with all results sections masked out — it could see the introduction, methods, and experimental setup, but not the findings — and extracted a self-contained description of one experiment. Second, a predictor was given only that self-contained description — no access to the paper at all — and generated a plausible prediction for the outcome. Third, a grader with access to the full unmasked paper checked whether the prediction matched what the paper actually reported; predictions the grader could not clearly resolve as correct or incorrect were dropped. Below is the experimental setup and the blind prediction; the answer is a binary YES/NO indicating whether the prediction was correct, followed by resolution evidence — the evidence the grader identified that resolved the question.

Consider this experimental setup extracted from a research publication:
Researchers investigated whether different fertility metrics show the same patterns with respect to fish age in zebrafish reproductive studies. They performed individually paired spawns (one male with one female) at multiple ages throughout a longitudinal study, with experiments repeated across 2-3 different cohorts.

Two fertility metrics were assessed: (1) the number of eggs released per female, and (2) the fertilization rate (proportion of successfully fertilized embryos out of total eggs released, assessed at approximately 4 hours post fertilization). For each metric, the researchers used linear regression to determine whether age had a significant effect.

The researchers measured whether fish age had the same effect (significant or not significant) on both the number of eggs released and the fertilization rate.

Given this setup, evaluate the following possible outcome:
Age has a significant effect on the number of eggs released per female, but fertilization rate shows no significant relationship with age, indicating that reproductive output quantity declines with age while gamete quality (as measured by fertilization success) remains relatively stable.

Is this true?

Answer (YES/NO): NO